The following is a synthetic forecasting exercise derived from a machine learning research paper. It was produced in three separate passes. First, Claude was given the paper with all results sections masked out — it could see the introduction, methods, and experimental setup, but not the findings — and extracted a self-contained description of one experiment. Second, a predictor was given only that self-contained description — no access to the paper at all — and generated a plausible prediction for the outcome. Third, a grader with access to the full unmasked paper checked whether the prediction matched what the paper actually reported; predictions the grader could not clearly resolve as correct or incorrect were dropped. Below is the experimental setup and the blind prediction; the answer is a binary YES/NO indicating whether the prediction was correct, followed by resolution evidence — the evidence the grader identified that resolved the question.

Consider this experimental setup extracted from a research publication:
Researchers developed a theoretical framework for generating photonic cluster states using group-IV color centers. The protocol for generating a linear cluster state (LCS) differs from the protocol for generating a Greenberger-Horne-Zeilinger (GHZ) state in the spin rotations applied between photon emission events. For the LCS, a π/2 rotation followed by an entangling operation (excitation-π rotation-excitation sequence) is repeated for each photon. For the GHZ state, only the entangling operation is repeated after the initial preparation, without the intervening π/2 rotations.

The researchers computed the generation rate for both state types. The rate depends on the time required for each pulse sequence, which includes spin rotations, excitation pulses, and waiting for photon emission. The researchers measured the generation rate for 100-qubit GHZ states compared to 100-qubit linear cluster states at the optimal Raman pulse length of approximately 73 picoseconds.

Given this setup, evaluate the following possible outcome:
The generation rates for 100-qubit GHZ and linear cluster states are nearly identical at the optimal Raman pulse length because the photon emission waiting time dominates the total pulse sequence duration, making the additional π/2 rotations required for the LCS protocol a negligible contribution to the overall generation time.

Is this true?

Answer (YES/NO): NO